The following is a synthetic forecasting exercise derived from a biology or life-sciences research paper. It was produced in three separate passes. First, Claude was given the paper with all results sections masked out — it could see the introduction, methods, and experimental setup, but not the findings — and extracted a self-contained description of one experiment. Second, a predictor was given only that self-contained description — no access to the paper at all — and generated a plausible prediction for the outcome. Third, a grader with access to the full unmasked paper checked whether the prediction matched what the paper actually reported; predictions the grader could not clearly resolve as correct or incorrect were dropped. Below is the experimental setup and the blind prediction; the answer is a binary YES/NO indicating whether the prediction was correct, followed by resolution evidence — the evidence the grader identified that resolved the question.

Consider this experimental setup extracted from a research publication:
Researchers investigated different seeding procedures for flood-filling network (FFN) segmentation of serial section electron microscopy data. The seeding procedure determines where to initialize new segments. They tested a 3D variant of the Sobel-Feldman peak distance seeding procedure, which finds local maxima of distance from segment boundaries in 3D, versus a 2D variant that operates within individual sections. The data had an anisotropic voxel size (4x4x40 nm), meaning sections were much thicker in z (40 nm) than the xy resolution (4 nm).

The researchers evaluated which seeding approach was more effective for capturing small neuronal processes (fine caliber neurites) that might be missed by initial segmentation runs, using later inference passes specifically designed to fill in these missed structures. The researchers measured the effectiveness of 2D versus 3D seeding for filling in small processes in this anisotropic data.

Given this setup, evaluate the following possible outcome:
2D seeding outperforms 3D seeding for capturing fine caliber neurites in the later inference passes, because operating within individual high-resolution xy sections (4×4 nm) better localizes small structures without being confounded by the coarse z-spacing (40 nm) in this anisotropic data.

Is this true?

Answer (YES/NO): YES